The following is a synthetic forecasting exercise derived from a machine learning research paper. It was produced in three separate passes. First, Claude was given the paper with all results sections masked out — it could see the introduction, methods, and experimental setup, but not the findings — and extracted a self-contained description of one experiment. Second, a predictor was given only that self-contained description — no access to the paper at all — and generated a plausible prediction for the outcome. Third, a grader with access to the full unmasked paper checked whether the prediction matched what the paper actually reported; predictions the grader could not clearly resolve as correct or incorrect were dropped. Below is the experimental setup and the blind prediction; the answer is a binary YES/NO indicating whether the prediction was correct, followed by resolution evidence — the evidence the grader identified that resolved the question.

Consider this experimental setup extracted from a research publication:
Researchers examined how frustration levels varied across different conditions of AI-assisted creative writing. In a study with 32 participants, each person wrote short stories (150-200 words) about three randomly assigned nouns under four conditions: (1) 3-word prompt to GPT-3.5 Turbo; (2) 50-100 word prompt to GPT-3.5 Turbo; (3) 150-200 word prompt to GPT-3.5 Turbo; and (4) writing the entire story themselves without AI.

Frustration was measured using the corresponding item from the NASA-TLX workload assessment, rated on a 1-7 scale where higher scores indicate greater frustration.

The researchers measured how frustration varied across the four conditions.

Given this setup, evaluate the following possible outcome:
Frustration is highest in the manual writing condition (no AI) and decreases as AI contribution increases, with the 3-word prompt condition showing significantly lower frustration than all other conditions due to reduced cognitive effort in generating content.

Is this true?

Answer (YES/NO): NO